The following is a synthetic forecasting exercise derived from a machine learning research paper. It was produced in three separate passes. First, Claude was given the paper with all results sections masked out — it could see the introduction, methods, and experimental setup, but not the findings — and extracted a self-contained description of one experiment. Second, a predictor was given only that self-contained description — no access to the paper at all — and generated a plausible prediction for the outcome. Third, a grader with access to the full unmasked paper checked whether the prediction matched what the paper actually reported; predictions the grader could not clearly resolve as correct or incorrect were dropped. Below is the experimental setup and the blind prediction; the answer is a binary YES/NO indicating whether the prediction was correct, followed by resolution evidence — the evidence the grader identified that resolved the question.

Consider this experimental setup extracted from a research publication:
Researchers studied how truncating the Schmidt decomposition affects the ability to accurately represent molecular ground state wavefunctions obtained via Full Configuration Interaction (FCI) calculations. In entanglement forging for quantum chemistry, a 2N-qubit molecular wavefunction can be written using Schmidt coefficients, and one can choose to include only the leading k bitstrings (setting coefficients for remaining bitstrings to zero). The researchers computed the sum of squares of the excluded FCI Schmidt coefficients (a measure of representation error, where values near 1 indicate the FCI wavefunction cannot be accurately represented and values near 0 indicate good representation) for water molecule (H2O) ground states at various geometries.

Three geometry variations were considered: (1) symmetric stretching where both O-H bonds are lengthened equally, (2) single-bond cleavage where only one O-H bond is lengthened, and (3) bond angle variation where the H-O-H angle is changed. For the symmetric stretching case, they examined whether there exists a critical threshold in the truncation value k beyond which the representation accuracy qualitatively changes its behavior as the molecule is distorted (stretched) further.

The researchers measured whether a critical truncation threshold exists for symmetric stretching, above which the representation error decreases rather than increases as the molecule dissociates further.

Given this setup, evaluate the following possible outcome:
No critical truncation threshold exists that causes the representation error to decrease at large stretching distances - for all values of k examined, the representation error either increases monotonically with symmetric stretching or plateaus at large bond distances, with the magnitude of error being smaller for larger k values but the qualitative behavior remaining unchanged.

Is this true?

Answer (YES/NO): NO